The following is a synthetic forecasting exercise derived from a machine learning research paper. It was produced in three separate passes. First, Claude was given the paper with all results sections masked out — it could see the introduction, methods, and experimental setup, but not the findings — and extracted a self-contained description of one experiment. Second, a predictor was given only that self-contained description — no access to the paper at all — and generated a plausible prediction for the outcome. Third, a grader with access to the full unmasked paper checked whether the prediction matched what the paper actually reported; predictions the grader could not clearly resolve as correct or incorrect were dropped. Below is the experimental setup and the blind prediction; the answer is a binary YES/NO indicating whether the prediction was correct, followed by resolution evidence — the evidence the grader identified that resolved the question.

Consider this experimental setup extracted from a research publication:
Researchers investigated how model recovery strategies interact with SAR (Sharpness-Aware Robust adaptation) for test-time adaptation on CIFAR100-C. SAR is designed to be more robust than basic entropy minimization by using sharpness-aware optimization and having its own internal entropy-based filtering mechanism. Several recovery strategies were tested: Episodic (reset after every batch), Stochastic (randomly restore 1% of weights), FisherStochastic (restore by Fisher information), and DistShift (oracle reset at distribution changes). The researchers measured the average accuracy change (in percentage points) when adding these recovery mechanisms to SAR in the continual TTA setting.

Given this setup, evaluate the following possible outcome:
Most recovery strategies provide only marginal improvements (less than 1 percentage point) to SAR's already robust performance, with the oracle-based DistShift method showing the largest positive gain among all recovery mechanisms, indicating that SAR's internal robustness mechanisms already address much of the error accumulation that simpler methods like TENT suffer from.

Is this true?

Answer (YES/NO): NO